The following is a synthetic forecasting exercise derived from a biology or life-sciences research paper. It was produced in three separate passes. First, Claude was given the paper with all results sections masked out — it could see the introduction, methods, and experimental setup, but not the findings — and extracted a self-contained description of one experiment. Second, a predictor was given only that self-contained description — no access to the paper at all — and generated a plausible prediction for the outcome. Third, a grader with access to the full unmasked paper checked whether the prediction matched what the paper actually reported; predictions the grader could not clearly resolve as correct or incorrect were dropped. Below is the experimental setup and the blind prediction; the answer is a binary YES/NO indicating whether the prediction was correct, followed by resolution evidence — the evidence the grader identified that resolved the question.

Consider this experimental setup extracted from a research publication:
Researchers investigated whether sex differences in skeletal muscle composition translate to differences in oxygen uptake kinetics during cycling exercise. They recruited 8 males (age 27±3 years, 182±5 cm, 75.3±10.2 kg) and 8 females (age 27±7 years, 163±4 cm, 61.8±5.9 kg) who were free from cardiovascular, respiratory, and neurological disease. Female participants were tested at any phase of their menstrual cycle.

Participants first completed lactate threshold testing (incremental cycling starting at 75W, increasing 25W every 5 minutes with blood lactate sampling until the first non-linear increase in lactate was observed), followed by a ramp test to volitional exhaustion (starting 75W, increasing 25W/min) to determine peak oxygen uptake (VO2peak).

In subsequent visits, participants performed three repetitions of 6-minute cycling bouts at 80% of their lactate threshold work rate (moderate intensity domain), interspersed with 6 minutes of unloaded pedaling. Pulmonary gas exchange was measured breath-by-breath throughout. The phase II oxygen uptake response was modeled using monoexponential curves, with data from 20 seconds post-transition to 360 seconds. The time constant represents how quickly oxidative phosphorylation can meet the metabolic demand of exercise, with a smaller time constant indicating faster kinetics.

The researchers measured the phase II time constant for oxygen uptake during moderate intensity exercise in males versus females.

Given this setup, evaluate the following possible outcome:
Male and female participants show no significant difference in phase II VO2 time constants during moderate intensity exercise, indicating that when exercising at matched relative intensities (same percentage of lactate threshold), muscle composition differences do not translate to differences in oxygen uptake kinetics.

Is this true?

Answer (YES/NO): YES